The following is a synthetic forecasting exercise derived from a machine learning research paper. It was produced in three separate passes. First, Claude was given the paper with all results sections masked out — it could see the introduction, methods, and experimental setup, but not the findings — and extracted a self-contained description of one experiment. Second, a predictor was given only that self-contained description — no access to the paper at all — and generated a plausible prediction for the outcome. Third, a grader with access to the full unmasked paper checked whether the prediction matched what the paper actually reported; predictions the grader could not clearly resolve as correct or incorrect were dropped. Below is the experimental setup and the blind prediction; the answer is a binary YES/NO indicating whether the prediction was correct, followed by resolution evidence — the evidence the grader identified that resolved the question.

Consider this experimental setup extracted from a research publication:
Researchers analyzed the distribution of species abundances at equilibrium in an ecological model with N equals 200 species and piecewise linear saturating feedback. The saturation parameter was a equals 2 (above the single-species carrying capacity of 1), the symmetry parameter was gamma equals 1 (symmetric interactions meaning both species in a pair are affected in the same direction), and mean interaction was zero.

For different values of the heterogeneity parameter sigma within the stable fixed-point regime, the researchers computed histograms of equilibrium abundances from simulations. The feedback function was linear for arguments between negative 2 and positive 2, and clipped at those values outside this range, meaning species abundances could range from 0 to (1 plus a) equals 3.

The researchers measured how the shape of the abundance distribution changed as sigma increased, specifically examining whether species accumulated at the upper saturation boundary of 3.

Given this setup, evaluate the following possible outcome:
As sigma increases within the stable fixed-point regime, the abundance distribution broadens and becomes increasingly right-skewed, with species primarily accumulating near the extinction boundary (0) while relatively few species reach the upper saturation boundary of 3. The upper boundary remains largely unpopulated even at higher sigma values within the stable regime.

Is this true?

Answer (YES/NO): NO